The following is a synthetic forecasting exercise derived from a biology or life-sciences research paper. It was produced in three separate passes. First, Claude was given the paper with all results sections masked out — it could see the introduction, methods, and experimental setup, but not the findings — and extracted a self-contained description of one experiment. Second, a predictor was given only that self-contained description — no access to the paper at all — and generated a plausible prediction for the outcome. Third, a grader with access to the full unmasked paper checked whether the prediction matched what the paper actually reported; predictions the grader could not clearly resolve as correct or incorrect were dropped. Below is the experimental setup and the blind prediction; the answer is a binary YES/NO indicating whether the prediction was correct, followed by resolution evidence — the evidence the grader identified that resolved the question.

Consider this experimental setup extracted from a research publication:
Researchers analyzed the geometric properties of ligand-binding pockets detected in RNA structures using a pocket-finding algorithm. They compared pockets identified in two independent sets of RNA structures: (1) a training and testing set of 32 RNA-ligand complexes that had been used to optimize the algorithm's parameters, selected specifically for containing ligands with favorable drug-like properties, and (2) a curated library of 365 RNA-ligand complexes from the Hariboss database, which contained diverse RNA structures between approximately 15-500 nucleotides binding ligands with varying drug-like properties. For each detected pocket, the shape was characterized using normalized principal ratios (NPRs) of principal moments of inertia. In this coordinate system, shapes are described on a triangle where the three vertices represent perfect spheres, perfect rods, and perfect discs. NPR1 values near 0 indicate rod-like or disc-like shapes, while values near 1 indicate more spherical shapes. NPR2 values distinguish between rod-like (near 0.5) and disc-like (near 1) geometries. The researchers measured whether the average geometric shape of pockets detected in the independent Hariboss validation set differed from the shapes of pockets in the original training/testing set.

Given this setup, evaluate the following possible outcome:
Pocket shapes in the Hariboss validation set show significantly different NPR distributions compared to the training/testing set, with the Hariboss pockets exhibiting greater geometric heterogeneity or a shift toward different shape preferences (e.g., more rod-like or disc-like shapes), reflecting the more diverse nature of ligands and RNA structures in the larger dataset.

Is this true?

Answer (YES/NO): NO